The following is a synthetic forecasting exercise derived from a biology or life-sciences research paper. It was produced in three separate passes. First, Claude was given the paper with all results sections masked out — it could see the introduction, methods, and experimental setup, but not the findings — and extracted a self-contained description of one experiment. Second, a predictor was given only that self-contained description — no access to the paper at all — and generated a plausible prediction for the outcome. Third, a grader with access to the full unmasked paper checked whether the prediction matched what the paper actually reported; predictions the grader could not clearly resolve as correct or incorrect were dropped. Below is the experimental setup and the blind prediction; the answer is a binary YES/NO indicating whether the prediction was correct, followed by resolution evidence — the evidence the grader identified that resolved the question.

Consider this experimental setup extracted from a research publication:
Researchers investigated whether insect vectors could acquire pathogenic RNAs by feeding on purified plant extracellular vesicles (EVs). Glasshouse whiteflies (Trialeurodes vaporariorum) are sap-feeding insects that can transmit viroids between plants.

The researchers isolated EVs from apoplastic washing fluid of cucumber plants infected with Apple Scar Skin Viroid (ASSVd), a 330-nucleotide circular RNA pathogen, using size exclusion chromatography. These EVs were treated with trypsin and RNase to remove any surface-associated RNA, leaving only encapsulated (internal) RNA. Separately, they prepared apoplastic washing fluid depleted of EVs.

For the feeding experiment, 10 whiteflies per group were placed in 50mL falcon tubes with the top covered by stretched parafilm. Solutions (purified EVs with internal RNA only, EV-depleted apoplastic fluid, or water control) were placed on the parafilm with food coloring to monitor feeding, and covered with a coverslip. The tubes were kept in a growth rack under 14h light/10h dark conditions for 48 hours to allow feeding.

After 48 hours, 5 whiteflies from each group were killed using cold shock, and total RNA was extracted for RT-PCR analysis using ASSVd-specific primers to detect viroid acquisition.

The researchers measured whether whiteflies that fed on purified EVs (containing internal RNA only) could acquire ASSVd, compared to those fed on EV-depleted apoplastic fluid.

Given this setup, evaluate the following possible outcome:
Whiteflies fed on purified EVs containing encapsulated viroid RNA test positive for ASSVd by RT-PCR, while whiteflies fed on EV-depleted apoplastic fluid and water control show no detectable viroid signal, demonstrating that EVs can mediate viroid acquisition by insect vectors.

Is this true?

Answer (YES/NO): NO